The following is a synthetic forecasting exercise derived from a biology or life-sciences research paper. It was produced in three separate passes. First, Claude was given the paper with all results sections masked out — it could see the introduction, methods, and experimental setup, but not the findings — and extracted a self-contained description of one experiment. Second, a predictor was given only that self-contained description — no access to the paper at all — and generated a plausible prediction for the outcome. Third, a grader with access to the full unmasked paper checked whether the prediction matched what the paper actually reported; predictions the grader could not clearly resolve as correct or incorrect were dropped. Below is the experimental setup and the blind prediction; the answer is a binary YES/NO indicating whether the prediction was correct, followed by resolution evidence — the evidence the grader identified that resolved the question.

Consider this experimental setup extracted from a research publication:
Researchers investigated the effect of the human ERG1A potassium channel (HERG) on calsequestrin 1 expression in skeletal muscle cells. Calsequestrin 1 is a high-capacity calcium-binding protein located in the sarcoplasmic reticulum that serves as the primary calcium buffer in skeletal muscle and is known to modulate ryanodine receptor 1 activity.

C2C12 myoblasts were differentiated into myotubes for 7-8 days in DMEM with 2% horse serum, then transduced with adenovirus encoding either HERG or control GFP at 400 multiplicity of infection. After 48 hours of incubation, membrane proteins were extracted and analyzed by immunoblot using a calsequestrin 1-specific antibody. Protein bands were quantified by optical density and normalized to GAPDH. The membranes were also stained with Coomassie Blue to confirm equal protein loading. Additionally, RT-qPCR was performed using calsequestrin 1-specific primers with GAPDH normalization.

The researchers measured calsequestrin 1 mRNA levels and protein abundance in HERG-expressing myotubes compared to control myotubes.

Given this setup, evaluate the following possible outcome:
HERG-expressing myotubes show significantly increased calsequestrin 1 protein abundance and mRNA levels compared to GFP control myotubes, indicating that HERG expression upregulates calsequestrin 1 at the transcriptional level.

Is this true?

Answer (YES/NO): NO